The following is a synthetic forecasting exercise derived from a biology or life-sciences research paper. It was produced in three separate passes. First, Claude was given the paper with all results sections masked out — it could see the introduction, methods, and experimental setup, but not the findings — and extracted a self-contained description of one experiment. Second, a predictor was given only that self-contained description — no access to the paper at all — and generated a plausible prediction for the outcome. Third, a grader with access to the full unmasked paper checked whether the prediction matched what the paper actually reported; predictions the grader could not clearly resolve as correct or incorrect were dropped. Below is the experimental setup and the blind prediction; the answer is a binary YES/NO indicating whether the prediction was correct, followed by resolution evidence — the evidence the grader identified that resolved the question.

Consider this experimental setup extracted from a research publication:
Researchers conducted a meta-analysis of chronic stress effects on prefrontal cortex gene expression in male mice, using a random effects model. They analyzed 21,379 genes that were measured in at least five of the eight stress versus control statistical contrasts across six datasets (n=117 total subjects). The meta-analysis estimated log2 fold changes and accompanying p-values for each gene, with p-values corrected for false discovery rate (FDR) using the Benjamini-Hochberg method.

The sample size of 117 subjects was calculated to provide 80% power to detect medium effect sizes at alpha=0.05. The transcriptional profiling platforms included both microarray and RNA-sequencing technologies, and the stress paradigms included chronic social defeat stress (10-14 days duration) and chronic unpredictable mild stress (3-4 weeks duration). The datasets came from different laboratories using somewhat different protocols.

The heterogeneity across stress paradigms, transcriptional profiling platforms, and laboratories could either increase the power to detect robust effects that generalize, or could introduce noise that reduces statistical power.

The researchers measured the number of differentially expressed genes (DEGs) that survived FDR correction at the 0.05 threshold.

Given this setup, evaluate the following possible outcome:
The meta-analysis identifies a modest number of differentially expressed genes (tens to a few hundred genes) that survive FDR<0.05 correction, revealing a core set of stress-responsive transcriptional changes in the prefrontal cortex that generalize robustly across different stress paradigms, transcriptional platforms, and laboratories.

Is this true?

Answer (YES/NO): YES